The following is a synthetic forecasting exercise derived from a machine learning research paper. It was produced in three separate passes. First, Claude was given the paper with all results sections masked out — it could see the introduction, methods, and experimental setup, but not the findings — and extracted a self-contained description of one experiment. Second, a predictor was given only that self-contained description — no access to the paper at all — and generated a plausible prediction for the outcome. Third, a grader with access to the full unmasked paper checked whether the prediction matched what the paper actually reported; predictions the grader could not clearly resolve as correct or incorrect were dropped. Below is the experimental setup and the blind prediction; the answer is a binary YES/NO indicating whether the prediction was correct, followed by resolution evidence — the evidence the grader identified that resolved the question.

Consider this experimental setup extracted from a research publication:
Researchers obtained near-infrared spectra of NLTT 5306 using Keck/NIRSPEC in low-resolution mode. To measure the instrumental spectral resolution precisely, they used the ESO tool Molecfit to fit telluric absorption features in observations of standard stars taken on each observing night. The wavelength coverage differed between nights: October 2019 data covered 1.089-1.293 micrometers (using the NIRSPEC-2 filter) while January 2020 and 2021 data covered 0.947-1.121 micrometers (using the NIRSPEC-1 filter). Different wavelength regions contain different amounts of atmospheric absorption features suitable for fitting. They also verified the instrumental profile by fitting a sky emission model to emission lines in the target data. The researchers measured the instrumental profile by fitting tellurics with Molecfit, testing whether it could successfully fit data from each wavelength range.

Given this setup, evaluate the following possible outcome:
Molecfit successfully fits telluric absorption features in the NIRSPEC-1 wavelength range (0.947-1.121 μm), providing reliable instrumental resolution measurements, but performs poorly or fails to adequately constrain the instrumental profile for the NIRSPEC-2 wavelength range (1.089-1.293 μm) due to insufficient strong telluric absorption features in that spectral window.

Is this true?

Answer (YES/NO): NO